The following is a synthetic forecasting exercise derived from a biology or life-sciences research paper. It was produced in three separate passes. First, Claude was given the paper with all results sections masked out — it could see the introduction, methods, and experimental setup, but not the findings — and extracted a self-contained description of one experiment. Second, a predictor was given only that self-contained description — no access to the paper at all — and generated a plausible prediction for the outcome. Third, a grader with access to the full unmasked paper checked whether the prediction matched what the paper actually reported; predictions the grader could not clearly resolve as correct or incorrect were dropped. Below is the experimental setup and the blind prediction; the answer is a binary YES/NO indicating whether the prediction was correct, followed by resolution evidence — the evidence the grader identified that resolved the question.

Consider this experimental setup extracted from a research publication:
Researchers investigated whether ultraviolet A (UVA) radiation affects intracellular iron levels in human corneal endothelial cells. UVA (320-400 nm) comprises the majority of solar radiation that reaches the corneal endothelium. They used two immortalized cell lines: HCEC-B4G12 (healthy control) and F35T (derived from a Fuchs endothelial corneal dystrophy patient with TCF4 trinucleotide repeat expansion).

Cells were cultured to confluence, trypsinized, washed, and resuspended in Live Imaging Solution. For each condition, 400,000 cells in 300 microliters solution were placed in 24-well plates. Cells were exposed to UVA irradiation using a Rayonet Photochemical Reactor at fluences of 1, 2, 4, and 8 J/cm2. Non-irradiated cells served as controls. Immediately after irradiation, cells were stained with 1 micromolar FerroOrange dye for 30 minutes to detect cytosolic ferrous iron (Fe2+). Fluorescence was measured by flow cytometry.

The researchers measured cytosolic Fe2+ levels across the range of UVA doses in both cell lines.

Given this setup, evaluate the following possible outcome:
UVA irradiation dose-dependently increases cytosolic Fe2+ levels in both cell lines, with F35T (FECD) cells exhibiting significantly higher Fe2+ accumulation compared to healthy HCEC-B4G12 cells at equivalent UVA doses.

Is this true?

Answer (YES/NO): NO